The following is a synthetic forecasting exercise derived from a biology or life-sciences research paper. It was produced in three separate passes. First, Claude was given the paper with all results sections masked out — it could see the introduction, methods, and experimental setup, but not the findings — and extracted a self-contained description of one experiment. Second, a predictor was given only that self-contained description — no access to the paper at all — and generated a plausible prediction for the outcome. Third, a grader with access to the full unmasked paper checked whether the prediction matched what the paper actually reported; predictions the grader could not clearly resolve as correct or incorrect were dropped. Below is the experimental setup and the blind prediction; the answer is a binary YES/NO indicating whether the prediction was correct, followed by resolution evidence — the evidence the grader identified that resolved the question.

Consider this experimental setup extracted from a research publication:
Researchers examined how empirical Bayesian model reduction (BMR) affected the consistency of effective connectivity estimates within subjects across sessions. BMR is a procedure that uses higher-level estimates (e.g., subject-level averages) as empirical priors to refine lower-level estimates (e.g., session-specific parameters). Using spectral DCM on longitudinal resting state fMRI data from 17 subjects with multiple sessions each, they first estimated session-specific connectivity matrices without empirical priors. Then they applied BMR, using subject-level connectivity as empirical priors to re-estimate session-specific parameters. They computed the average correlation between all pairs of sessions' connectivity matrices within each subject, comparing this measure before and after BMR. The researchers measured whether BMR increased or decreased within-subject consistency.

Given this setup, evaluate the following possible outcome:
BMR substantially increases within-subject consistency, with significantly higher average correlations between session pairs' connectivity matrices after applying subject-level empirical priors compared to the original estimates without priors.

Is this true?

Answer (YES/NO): YES